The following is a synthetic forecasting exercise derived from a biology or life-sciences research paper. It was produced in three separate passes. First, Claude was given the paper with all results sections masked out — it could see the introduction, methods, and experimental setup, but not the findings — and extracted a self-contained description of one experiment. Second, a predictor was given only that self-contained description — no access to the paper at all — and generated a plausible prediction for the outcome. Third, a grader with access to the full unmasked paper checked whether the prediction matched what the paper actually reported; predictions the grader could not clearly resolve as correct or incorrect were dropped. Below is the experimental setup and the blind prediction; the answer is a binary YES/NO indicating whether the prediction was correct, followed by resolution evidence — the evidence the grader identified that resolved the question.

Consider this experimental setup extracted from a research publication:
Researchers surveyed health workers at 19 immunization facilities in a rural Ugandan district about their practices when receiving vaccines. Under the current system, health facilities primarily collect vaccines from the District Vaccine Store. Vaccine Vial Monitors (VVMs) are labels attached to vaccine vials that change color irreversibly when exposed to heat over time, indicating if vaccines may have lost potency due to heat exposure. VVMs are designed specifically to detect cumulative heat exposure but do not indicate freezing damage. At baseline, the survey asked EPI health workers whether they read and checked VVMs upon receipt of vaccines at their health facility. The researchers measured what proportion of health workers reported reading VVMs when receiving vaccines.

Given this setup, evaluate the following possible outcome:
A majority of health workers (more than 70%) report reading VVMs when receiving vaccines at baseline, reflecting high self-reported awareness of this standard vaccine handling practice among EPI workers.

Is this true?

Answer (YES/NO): YES